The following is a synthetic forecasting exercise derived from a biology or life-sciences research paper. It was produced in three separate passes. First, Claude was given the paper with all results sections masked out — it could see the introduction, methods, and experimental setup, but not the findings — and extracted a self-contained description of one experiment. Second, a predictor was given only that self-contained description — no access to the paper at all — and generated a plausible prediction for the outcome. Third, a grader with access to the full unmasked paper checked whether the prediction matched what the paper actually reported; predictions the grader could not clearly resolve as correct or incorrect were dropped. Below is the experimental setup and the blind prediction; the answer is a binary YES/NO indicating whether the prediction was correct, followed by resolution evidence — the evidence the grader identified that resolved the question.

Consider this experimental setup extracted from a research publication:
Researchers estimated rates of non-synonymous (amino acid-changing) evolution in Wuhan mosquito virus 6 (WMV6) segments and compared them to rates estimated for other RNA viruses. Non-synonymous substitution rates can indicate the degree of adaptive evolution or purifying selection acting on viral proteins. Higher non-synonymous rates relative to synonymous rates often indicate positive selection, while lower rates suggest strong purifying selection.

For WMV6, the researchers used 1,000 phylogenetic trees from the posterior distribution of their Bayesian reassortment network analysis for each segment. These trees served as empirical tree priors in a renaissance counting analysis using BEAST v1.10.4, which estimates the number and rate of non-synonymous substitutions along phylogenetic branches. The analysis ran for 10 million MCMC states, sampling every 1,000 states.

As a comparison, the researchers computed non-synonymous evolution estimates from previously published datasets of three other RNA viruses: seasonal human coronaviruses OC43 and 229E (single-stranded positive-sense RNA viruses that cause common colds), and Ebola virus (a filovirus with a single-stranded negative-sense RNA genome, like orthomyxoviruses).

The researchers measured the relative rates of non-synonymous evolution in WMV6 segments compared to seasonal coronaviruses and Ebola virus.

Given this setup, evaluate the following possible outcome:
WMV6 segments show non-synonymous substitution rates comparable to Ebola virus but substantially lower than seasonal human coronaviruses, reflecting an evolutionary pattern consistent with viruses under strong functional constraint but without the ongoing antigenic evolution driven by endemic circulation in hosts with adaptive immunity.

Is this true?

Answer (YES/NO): NO